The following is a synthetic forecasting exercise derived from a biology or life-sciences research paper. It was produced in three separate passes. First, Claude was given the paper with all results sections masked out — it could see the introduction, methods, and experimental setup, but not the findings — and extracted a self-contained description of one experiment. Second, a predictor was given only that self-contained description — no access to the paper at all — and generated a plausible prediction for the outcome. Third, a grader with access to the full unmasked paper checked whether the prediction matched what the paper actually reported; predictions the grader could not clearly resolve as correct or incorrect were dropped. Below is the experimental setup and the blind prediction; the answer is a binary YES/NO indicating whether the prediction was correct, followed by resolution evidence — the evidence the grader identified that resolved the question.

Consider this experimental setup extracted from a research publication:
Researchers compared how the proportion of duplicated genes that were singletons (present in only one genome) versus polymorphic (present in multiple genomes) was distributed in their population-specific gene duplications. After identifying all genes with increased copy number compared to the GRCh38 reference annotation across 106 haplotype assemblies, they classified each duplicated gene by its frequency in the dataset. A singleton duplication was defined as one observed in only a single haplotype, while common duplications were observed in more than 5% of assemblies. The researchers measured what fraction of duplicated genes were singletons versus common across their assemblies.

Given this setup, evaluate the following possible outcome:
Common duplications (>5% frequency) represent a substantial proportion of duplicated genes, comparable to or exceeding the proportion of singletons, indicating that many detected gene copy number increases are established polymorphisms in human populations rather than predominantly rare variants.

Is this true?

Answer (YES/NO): NO